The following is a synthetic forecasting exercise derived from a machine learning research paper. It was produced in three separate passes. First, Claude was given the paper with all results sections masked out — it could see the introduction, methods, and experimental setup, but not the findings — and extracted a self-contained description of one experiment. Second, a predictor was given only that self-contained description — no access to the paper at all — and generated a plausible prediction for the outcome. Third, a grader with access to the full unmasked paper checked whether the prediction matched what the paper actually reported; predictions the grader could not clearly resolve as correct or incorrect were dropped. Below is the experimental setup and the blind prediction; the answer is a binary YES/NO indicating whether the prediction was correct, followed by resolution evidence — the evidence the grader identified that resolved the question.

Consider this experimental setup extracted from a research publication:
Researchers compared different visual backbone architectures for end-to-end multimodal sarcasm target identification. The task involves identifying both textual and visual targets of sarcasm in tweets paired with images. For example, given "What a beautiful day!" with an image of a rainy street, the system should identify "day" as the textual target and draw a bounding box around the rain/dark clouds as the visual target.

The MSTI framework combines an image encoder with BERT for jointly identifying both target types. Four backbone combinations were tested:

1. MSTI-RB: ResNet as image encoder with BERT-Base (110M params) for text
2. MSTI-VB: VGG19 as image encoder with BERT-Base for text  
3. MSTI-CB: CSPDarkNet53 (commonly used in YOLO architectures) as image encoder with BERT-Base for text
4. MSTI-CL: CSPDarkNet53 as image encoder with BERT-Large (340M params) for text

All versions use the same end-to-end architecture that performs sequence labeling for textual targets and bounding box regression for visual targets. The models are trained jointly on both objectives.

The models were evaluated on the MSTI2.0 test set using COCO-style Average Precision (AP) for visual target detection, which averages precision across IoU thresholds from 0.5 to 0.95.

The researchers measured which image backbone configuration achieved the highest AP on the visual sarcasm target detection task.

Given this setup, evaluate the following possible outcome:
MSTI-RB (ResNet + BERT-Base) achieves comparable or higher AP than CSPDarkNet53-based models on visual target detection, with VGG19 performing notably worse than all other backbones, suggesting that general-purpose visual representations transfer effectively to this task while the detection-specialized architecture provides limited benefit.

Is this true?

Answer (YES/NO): NO